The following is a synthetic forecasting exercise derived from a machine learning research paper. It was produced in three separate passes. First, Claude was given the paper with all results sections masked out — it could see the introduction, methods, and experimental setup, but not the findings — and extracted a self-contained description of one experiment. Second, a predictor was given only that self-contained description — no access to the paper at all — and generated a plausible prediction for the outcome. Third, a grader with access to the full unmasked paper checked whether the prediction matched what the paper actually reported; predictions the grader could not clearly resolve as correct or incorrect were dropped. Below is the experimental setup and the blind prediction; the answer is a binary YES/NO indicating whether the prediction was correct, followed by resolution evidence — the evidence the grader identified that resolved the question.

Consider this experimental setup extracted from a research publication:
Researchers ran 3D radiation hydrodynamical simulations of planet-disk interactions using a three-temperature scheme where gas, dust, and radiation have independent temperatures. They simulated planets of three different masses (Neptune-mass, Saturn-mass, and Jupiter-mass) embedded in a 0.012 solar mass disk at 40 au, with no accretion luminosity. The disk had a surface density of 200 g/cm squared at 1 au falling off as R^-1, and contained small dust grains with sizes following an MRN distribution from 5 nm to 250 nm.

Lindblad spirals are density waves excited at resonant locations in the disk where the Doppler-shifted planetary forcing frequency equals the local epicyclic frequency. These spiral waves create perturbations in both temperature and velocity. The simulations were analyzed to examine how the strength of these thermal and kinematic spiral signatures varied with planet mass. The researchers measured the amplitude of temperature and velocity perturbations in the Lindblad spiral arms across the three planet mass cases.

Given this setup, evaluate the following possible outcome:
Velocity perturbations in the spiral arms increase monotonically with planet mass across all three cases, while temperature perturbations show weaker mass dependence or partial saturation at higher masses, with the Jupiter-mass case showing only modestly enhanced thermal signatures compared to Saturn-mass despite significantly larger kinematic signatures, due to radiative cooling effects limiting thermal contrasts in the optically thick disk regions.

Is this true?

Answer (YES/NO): NO